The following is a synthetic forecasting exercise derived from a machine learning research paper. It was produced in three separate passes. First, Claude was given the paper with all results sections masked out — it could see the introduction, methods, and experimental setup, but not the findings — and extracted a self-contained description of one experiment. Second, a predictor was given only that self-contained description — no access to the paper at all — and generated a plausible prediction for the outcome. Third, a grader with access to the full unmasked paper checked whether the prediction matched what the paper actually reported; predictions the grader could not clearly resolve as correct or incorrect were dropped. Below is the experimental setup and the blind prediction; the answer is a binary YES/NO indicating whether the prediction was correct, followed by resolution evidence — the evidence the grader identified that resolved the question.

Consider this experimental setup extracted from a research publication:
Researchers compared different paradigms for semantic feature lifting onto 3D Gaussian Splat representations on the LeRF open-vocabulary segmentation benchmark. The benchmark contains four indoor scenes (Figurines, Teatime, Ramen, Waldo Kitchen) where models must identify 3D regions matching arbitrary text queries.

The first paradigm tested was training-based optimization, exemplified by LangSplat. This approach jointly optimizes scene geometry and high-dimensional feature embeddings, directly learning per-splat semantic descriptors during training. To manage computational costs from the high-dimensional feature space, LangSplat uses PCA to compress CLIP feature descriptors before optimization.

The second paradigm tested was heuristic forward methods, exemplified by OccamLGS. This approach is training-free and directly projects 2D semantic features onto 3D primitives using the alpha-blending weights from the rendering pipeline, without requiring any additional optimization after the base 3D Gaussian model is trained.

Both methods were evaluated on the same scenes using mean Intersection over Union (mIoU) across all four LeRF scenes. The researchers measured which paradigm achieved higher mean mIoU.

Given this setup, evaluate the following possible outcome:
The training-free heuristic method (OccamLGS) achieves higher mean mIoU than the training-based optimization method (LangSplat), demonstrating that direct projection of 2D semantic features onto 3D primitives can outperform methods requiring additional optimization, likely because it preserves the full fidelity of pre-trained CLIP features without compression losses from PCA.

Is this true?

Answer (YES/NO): YES